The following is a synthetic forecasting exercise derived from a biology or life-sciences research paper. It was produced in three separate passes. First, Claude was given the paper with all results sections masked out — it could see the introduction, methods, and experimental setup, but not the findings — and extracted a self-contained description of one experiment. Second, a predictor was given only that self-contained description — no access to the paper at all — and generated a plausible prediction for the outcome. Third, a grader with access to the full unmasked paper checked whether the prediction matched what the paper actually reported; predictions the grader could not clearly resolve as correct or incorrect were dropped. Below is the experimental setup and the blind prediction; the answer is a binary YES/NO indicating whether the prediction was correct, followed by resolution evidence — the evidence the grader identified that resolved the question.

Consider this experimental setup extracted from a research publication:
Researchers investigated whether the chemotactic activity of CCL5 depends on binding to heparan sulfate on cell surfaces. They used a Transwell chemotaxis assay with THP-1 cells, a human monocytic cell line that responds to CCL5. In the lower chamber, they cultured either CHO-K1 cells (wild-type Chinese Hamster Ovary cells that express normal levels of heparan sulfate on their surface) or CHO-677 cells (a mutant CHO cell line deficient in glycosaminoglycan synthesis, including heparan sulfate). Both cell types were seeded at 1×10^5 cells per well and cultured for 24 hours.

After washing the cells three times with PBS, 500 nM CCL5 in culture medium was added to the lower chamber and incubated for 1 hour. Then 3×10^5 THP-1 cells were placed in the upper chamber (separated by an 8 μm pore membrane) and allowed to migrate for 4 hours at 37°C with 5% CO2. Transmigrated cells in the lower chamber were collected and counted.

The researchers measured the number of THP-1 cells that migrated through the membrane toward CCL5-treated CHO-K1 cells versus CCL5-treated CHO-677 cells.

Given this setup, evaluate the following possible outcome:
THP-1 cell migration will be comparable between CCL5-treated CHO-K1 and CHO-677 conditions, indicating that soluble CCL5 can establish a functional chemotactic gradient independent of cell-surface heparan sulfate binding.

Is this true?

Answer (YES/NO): NO